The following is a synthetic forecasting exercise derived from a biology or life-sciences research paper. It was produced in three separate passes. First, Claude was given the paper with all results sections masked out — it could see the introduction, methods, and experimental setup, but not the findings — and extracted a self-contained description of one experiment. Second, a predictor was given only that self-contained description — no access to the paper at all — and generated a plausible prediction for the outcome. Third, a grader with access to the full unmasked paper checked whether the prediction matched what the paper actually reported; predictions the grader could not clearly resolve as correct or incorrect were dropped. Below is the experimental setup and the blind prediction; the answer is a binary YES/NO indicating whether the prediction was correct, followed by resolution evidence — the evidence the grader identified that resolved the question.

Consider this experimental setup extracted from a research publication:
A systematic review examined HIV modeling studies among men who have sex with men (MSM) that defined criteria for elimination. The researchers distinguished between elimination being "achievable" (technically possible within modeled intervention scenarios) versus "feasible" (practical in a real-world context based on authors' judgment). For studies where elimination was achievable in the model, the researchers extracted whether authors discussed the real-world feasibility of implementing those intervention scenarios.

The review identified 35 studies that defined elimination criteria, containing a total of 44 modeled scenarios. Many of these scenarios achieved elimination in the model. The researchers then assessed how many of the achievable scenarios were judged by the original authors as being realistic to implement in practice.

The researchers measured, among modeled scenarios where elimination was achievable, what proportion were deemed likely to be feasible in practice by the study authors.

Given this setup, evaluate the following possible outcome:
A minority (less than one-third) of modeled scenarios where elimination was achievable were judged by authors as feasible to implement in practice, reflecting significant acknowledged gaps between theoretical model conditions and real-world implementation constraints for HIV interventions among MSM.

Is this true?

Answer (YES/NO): YES